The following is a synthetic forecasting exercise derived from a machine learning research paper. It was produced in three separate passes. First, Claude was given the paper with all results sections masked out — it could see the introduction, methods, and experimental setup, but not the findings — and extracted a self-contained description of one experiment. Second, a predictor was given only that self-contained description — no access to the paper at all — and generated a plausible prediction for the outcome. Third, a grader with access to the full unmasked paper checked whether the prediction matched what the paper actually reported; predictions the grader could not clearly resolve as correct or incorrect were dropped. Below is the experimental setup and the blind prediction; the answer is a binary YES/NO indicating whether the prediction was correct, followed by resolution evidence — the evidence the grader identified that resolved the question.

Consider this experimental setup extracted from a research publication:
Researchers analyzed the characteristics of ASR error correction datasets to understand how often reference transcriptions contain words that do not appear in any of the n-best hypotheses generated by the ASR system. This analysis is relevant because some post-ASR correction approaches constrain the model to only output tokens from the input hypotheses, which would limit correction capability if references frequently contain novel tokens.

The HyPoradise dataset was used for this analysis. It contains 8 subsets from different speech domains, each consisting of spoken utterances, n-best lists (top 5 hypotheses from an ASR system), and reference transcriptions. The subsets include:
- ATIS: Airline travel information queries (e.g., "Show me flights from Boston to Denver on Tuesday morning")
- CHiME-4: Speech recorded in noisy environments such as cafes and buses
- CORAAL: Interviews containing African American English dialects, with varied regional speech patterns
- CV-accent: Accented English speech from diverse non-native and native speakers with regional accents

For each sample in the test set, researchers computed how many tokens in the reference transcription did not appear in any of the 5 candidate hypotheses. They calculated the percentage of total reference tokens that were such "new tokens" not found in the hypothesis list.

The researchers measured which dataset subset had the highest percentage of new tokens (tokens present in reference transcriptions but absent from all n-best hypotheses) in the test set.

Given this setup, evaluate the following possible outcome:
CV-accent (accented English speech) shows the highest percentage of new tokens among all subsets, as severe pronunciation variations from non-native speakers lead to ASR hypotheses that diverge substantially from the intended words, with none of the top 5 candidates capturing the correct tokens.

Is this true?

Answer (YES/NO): NO